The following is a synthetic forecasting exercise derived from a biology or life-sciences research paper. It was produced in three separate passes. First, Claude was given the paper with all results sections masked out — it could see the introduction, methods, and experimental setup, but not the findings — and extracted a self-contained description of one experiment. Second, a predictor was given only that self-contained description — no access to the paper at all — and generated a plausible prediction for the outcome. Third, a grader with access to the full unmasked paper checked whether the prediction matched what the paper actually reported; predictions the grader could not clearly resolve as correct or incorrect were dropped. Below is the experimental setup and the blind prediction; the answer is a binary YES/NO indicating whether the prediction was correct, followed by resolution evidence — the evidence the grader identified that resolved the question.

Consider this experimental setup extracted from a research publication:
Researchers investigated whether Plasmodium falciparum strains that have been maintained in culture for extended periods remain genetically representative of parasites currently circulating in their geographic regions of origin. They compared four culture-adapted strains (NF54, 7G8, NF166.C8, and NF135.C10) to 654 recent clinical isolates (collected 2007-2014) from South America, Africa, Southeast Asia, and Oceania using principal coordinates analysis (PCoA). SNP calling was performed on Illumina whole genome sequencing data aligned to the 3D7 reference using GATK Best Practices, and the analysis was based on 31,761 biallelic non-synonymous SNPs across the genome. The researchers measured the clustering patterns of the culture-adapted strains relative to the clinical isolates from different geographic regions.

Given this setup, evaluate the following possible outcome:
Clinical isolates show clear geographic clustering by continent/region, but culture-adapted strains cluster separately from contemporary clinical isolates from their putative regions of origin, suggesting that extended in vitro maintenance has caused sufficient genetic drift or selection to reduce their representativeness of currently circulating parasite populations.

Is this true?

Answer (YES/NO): NO